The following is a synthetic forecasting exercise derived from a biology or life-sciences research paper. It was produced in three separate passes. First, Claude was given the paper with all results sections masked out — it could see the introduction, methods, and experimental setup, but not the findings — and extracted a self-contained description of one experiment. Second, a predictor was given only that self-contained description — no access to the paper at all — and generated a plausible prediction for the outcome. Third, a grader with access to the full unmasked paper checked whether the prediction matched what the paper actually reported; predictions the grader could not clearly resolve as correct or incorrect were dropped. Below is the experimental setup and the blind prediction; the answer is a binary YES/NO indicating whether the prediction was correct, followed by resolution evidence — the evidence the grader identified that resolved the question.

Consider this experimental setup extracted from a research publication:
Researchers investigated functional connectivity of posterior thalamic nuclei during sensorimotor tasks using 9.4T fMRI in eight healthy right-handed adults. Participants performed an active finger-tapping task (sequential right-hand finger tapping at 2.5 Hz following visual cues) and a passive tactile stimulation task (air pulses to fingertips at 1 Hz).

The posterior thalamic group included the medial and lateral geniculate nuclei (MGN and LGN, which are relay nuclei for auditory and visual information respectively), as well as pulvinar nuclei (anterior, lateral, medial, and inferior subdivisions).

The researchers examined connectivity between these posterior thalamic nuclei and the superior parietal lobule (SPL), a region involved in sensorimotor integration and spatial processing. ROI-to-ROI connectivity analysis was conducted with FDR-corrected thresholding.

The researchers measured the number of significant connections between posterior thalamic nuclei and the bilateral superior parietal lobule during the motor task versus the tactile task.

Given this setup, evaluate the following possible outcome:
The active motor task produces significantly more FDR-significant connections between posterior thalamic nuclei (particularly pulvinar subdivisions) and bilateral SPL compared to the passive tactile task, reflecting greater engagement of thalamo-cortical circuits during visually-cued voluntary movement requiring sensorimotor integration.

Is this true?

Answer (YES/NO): NO